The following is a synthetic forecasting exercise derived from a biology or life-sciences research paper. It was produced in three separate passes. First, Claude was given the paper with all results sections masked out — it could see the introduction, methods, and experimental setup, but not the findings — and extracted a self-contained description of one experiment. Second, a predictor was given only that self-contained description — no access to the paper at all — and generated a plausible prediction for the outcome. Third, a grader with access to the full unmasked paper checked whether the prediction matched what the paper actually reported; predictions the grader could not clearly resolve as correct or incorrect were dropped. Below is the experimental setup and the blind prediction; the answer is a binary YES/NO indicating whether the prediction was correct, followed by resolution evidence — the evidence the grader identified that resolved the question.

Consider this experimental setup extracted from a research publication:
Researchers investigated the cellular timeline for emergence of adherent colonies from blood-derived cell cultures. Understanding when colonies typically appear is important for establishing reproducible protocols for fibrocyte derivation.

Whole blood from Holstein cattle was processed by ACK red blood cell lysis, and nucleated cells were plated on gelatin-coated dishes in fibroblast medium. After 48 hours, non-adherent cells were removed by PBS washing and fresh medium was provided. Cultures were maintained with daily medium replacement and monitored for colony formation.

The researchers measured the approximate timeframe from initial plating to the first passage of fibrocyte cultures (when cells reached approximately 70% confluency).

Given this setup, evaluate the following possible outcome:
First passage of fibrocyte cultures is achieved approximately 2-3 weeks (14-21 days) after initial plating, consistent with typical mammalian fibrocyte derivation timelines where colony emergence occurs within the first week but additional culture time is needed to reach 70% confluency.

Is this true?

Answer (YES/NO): YES